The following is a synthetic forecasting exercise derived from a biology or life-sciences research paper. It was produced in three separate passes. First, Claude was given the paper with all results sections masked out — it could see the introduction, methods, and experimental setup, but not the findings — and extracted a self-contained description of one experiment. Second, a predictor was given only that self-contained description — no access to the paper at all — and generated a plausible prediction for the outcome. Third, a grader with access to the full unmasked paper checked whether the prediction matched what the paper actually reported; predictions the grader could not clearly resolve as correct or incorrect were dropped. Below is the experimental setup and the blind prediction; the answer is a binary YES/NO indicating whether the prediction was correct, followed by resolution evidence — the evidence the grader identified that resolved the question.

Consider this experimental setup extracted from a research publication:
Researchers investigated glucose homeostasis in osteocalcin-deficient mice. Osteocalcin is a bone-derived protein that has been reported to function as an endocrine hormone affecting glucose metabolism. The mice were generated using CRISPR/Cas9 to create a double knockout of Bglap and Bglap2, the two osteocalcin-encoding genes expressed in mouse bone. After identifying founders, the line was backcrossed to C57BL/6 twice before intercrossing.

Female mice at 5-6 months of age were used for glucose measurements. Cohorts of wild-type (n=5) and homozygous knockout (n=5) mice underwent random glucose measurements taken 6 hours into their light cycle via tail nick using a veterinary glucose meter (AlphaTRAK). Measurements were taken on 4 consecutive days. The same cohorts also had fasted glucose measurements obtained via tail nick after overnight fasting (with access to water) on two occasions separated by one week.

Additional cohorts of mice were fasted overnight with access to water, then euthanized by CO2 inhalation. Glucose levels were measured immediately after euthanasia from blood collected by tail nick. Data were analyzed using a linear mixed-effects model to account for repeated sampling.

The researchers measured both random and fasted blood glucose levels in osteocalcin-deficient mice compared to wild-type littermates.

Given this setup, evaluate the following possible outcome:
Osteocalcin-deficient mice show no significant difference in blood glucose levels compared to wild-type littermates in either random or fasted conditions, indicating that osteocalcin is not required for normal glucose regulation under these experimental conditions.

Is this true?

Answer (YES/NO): YES